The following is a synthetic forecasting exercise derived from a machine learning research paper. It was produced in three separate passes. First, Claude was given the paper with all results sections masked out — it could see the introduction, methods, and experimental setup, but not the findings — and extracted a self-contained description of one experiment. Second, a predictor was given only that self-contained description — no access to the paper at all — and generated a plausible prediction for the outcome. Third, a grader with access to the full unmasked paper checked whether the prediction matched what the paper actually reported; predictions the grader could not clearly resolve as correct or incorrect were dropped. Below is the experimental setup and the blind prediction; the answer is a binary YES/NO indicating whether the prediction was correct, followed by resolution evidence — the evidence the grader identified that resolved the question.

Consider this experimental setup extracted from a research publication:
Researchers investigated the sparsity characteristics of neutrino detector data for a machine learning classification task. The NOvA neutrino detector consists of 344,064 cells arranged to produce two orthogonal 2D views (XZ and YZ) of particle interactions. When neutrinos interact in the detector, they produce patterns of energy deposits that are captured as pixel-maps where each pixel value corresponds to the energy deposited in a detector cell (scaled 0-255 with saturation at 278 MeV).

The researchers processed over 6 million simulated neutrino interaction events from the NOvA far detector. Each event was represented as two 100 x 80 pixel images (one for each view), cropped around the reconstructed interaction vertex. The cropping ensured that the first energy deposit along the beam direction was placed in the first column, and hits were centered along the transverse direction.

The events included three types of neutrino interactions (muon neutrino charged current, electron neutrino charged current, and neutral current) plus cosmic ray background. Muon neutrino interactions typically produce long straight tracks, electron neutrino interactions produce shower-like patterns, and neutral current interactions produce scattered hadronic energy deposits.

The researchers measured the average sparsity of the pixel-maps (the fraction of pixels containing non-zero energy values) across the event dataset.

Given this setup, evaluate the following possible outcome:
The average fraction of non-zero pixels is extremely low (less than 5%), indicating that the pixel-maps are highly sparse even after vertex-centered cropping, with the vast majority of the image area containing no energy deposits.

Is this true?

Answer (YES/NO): YES